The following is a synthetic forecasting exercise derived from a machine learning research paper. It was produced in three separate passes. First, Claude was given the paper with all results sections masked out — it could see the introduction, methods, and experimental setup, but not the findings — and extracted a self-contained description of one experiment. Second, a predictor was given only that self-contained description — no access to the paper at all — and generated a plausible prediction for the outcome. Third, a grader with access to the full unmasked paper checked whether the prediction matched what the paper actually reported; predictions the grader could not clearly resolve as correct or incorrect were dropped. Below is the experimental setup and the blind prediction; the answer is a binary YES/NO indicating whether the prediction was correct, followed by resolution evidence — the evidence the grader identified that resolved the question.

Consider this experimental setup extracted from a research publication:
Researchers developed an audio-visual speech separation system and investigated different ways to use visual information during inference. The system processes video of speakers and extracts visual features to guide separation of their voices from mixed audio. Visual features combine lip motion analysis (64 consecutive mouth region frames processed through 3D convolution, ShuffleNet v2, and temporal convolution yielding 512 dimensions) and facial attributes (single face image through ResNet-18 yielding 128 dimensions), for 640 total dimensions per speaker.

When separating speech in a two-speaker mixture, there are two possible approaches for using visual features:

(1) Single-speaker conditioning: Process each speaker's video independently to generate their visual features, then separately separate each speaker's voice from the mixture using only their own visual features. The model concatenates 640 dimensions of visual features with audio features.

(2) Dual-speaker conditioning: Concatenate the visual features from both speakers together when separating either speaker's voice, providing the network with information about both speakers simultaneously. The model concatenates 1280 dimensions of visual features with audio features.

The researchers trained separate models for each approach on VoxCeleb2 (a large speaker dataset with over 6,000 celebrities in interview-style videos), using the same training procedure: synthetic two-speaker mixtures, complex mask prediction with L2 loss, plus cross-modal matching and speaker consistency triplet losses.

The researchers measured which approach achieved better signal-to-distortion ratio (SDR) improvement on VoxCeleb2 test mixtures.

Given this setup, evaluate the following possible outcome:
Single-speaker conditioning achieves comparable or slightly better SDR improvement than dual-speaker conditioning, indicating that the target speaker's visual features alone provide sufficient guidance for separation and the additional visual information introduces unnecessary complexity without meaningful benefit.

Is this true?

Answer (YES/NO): NO